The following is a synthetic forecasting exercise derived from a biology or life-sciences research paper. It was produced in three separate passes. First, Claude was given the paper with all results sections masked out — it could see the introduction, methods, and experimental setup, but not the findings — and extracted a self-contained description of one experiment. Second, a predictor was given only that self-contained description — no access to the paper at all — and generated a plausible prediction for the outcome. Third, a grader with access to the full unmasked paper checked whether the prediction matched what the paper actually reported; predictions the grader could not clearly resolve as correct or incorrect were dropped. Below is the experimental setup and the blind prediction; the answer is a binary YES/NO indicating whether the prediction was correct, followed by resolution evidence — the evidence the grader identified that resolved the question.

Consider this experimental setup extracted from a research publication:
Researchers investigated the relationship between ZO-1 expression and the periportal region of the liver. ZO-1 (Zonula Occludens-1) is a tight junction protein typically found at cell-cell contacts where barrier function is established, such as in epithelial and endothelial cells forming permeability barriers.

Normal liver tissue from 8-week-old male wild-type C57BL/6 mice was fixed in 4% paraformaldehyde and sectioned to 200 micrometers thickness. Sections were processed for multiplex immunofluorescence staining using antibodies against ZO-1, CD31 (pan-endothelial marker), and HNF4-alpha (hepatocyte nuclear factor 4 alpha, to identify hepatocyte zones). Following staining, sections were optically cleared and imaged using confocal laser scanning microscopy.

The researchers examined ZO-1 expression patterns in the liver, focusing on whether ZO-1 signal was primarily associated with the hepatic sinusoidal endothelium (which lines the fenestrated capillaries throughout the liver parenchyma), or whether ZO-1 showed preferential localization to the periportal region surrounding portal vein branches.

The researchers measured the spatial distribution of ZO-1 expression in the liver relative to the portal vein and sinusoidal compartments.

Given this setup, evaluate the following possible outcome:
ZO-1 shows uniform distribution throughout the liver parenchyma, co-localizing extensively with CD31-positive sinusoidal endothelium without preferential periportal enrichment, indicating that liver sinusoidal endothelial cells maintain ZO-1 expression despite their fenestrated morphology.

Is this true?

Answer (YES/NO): NO